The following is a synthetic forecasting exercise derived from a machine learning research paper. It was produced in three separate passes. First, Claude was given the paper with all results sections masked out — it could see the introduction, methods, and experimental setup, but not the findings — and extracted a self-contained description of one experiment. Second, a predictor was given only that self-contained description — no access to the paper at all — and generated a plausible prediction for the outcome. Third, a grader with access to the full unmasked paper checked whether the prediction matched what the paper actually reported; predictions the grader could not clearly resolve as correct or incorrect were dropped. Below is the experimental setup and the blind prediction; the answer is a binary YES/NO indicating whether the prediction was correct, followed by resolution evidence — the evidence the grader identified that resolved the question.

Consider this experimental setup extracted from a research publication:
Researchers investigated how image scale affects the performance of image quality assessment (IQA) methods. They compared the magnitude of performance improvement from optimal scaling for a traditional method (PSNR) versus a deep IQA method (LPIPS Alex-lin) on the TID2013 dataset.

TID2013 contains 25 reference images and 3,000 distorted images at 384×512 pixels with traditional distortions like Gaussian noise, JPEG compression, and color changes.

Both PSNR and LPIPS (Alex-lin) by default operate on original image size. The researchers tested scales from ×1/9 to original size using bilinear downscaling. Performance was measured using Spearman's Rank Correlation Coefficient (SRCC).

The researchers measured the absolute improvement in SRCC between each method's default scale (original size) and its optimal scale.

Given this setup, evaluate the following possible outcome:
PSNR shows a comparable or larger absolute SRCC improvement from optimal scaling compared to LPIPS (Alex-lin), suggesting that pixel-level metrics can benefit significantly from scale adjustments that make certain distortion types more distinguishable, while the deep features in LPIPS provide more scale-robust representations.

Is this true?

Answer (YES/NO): NO